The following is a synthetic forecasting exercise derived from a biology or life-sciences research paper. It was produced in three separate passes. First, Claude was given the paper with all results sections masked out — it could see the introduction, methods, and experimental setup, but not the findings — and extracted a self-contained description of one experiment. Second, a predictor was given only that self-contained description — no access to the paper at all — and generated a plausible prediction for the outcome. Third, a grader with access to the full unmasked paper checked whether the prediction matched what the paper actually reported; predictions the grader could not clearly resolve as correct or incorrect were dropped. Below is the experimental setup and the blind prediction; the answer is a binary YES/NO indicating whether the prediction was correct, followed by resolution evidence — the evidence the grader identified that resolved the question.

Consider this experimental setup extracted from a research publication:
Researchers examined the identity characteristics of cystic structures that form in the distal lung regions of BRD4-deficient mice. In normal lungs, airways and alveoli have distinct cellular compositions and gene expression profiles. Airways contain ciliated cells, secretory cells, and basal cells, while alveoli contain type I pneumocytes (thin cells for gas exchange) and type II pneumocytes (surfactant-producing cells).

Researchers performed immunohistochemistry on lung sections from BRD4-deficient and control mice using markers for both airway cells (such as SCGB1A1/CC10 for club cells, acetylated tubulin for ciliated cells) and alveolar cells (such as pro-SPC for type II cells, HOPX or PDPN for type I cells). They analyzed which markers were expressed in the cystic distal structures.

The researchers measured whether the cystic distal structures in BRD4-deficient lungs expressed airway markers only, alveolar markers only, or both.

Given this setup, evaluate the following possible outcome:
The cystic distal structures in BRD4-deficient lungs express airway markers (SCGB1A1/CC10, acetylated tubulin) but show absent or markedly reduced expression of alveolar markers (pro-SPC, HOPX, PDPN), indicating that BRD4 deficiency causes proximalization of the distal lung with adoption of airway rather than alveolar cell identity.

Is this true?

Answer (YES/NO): NO